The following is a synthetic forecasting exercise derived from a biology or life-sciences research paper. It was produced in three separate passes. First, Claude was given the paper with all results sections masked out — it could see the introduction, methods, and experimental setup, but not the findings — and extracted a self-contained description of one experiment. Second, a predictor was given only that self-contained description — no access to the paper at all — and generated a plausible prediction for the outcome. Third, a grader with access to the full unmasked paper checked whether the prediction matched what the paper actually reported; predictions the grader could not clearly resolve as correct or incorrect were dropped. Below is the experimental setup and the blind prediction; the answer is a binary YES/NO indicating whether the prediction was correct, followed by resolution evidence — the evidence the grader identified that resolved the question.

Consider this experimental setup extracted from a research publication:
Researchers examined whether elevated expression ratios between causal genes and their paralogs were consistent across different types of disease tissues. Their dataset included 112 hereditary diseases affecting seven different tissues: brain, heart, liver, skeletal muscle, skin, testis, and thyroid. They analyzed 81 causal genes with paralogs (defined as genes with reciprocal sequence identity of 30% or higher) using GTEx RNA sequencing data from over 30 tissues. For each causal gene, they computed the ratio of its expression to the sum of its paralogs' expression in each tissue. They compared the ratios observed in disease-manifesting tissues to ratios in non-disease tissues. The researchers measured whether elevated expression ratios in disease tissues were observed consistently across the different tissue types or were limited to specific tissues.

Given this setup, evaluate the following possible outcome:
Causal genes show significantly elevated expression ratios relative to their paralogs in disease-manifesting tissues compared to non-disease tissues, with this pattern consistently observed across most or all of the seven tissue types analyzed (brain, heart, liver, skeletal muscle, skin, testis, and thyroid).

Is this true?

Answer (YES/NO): YES